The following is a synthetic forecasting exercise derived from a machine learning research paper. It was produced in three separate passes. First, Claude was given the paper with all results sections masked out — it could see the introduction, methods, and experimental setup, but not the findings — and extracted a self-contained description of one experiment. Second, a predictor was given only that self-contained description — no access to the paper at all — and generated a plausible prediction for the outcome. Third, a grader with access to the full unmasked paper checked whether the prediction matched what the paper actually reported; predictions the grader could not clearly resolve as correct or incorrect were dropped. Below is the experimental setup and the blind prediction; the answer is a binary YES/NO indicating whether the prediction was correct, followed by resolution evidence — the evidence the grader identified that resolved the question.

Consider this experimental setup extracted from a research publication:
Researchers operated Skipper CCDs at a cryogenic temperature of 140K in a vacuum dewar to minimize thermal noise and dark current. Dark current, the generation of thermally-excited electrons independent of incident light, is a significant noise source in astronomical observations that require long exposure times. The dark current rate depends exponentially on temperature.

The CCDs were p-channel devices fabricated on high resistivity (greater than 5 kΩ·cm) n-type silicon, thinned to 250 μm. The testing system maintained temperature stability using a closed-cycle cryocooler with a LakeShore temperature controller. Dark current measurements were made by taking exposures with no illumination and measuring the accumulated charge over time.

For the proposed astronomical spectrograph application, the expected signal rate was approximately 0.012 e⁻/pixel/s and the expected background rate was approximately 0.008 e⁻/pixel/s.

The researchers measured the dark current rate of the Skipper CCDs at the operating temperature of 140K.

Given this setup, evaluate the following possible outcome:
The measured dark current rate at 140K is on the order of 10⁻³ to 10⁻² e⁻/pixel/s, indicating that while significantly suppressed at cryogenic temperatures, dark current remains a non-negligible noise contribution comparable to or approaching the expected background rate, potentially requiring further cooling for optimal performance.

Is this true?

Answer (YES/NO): NO